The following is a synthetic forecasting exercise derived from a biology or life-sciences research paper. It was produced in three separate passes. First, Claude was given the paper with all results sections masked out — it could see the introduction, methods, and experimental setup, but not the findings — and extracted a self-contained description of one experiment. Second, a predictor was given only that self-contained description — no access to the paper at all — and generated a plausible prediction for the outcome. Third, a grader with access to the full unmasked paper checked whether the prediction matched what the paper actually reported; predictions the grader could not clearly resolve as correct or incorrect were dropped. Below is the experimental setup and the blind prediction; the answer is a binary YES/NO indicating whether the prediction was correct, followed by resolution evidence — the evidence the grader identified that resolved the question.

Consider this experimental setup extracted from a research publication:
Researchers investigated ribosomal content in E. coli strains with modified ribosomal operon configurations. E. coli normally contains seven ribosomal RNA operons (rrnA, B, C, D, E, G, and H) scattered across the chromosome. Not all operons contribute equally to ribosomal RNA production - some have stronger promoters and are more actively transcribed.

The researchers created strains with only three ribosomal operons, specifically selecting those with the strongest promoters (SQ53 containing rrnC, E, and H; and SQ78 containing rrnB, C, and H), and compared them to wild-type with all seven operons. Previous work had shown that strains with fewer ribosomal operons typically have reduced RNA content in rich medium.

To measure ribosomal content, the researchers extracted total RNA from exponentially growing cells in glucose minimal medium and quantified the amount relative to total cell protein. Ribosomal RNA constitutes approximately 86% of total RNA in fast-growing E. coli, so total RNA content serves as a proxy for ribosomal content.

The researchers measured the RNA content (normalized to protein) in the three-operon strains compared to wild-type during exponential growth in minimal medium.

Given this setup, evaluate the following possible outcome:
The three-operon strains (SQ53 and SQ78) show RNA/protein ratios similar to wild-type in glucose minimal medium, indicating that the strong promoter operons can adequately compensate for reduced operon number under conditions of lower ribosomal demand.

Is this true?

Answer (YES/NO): NO